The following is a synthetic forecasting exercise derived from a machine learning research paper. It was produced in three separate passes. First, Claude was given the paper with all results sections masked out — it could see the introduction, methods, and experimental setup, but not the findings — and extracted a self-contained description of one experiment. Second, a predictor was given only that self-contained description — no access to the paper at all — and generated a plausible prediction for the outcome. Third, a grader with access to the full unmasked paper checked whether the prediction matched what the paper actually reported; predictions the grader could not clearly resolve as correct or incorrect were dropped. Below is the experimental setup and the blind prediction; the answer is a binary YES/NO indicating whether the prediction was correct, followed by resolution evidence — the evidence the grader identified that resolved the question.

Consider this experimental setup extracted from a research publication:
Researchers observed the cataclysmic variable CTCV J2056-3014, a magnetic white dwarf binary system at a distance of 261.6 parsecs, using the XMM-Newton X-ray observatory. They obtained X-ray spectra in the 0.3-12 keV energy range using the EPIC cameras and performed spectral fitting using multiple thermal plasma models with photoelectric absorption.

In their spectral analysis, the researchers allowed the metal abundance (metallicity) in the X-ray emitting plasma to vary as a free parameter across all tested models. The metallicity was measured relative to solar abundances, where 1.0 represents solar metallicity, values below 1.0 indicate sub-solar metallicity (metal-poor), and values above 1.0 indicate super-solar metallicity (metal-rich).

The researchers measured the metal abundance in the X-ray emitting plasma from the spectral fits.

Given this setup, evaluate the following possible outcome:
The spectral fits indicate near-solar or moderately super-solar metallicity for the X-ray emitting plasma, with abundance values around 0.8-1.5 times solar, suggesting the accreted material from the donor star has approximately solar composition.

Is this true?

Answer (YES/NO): YES